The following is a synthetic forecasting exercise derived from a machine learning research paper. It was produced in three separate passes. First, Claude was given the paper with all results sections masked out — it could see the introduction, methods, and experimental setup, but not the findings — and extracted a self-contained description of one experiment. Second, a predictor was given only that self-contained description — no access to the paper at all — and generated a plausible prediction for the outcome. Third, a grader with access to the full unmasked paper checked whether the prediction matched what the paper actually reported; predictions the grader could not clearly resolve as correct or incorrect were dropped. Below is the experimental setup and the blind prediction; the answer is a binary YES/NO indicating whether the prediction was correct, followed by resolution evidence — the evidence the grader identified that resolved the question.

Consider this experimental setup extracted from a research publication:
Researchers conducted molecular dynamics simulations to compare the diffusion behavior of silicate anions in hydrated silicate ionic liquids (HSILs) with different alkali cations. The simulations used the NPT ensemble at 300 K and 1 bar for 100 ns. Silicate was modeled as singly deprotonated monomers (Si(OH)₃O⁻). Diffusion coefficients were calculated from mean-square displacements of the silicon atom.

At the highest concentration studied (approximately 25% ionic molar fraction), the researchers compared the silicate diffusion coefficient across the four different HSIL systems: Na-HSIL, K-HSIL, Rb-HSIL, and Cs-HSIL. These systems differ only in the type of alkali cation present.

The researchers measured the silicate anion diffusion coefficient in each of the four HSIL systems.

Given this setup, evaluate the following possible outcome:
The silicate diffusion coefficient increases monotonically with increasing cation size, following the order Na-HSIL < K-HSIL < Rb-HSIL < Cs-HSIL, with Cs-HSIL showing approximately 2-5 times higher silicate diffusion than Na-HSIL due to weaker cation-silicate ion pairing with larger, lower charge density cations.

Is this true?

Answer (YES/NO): NO